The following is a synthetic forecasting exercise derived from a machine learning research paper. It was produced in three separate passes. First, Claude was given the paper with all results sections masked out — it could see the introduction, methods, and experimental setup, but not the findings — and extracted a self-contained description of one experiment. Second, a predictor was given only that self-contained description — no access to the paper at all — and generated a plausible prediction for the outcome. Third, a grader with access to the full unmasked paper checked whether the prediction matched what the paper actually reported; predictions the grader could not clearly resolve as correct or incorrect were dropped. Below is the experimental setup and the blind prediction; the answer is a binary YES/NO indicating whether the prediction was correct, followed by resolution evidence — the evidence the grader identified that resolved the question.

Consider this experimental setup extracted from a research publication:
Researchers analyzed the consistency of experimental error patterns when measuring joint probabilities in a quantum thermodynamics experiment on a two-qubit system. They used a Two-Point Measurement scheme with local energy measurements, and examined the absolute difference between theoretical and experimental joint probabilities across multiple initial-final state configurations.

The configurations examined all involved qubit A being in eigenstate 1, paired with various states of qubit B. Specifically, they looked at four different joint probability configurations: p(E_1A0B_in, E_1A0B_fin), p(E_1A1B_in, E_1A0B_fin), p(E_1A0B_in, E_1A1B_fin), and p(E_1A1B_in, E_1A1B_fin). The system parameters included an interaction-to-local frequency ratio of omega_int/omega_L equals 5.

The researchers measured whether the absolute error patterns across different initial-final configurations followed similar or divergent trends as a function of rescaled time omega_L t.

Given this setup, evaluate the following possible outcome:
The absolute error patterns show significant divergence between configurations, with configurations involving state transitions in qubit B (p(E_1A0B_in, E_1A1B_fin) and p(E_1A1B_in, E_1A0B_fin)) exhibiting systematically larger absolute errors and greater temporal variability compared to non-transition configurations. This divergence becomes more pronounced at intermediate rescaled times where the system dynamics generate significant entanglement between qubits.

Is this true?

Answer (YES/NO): NO